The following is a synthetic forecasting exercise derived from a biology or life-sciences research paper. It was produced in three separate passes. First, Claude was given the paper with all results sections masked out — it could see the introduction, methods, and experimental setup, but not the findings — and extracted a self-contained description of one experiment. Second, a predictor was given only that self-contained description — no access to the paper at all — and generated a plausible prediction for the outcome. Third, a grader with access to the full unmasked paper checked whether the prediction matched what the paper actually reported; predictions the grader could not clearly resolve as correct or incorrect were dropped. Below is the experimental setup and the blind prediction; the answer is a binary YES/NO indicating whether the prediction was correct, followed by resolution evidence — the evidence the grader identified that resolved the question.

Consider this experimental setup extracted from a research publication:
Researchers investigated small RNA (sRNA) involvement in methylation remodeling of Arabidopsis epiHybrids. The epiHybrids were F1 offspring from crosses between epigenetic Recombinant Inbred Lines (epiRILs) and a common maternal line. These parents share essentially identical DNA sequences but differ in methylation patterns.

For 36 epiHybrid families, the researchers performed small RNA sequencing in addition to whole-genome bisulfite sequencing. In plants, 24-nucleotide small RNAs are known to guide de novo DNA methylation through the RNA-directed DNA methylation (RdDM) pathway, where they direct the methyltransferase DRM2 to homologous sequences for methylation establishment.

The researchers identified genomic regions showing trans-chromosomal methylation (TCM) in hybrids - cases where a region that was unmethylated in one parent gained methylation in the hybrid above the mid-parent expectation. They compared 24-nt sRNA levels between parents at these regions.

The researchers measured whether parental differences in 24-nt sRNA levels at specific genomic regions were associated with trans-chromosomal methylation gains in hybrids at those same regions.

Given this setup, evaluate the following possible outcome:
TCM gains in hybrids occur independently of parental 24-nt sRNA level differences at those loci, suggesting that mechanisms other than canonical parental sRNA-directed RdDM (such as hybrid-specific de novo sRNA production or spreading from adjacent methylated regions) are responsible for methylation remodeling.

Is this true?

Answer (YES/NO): NO